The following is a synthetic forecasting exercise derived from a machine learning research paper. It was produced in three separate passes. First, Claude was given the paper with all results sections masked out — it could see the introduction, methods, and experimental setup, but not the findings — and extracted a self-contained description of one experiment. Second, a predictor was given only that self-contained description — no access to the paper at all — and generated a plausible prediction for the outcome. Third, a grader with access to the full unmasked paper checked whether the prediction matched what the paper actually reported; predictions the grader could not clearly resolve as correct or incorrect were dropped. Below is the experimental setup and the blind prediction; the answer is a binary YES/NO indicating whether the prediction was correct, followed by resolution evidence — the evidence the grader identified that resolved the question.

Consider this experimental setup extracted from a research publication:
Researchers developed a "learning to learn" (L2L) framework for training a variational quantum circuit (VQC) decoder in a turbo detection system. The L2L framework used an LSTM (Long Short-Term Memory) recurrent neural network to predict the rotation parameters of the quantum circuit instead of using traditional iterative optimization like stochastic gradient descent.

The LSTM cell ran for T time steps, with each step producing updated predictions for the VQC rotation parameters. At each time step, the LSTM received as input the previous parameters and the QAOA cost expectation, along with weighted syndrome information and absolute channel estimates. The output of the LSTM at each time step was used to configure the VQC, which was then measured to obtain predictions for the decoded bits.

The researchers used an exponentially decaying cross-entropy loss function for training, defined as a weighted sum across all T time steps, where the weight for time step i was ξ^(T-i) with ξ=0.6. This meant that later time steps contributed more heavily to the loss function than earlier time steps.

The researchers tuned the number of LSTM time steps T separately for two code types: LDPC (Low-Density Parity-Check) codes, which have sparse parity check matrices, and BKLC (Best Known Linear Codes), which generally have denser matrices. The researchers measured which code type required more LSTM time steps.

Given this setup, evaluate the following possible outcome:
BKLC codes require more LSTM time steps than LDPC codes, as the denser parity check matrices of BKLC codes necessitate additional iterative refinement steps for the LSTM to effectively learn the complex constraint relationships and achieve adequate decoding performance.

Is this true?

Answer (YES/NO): YES